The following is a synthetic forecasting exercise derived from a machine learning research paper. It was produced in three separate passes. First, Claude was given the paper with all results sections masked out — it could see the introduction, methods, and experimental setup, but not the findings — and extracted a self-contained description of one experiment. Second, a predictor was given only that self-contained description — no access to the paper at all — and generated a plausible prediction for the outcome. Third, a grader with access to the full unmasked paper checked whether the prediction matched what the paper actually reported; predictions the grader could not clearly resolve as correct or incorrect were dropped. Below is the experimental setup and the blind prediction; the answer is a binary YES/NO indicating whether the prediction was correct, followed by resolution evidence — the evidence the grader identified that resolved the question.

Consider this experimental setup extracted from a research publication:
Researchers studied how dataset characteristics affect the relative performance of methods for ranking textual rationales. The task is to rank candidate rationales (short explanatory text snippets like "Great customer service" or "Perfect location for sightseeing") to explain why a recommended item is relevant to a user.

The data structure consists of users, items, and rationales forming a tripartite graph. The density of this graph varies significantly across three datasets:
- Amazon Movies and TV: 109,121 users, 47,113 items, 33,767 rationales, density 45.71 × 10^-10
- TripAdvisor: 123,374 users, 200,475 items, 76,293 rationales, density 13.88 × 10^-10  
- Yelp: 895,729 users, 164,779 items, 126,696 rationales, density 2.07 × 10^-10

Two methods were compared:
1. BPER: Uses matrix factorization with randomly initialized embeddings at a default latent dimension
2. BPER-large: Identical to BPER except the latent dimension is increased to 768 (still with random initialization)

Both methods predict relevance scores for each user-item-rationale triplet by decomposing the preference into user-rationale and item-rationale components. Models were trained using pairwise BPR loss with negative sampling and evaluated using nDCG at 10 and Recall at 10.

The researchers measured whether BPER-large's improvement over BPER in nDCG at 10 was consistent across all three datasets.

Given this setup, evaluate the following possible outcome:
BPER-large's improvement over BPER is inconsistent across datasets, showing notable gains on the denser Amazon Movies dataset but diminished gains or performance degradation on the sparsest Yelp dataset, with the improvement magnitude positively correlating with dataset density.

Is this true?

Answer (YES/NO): NO